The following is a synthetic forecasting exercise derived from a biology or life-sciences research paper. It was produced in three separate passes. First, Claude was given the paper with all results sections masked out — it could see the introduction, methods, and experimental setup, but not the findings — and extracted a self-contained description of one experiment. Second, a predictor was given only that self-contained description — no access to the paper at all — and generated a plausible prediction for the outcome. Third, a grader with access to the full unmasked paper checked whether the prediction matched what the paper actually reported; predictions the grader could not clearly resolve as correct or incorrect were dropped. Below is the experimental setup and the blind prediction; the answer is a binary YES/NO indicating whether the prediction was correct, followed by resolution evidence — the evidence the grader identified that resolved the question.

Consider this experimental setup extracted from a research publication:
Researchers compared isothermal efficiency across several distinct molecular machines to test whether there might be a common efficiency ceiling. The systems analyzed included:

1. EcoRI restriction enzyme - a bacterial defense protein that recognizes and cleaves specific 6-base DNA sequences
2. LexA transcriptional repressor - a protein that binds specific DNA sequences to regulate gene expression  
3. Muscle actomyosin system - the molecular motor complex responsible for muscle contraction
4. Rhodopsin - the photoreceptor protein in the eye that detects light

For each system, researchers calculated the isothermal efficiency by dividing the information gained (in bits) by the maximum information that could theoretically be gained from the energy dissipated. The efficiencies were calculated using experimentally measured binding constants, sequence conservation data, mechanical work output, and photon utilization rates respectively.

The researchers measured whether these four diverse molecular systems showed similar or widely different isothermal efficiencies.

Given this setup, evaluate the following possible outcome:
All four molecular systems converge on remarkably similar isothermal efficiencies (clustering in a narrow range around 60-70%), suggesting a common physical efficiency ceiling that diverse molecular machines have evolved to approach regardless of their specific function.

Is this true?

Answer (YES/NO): YES